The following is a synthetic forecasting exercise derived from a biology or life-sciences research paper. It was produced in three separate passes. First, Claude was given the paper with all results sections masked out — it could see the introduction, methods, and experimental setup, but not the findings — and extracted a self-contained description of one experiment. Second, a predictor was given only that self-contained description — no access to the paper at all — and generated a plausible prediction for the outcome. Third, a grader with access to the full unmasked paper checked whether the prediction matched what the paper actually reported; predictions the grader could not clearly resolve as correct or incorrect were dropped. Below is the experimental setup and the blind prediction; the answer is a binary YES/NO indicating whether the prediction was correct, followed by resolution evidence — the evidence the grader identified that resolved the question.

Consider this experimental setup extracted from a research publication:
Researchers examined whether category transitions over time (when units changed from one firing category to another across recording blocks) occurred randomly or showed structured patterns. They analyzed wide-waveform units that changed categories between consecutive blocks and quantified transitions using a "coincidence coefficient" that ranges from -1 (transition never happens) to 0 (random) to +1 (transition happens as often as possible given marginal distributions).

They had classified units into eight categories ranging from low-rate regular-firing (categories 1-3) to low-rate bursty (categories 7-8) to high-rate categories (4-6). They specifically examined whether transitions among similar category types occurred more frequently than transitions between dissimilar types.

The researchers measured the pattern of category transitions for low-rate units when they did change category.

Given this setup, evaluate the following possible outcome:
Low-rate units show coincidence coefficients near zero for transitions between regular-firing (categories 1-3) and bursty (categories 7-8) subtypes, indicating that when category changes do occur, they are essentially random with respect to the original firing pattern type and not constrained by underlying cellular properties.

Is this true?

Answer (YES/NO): NO